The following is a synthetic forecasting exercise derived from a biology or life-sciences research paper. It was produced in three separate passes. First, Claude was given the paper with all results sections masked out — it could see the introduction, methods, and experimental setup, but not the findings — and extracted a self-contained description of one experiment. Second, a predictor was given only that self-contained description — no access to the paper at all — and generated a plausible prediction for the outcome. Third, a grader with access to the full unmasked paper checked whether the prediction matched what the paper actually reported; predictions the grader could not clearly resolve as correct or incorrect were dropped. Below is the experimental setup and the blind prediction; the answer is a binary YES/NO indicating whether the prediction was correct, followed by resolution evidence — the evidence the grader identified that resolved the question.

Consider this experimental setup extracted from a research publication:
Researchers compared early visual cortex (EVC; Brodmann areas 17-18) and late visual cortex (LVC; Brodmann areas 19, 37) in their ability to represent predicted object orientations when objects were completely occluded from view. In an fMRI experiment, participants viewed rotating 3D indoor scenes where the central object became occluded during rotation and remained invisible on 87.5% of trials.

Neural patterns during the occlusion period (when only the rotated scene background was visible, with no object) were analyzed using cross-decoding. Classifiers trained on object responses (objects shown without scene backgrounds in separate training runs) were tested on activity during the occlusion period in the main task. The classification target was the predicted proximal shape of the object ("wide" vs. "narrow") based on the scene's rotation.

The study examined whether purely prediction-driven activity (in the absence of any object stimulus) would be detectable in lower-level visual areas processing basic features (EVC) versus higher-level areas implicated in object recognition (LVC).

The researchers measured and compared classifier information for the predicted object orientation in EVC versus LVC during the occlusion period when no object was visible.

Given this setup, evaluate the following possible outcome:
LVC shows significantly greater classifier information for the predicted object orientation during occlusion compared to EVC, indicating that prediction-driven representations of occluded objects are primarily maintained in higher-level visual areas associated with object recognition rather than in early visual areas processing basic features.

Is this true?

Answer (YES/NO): NO